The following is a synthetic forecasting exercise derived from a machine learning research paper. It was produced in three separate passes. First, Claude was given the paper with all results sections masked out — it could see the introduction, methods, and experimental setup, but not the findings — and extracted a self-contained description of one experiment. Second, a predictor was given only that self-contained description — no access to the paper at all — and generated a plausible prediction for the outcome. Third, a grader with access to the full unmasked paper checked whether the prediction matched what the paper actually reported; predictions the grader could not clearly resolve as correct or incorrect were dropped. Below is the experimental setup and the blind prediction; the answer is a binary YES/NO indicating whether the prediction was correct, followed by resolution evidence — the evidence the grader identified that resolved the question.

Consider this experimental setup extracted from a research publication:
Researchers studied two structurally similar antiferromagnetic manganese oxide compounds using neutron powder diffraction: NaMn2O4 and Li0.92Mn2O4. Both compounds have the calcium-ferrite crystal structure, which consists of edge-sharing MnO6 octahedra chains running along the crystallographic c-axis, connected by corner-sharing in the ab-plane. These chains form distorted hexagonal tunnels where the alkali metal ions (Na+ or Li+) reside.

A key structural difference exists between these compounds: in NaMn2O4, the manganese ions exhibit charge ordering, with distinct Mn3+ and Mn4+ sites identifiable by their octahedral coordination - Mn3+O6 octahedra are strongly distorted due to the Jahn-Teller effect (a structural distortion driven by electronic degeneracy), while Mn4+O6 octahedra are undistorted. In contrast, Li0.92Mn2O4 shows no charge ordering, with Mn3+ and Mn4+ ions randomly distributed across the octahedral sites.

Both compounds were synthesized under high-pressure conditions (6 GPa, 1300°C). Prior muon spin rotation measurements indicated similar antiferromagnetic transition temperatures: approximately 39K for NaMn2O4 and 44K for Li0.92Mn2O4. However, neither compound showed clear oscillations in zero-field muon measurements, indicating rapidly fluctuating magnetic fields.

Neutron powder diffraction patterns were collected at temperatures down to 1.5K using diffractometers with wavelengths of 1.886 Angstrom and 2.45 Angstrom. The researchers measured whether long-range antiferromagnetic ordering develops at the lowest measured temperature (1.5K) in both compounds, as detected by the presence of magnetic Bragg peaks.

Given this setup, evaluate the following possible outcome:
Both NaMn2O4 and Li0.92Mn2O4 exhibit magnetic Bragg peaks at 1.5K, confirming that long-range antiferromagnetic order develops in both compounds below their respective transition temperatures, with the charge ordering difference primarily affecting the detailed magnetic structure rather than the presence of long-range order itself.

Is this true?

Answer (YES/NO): NO